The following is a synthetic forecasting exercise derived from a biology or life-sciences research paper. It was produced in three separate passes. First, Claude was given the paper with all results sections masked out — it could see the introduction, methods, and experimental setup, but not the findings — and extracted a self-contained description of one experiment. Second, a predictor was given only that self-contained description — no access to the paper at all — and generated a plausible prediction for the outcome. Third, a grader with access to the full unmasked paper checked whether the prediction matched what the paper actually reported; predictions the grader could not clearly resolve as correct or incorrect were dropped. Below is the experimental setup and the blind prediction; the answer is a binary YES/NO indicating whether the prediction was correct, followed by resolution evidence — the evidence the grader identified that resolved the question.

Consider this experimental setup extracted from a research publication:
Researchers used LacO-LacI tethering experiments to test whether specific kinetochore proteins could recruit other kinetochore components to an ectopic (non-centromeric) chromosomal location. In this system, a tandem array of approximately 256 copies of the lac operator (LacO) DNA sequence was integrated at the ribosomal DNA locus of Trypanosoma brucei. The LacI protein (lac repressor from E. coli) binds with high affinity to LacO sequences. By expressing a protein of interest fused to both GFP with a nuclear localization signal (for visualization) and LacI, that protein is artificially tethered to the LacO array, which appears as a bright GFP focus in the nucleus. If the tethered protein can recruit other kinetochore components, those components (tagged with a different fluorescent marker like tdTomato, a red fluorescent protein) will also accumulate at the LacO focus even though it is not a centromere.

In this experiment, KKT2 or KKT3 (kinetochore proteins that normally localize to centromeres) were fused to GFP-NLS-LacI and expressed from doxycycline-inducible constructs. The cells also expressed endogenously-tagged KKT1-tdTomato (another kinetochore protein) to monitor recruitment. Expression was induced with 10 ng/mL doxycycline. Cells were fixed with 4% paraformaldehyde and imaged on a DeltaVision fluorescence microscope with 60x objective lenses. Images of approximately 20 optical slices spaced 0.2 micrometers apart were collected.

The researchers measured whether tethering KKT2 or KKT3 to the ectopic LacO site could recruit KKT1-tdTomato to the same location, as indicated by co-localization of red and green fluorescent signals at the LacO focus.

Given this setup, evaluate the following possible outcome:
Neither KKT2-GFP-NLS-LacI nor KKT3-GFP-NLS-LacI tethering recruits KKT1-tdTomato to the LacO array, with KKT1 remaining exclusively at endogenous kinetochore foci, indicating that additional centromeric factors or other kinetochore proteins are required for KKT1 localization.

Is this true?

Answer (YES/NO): NO